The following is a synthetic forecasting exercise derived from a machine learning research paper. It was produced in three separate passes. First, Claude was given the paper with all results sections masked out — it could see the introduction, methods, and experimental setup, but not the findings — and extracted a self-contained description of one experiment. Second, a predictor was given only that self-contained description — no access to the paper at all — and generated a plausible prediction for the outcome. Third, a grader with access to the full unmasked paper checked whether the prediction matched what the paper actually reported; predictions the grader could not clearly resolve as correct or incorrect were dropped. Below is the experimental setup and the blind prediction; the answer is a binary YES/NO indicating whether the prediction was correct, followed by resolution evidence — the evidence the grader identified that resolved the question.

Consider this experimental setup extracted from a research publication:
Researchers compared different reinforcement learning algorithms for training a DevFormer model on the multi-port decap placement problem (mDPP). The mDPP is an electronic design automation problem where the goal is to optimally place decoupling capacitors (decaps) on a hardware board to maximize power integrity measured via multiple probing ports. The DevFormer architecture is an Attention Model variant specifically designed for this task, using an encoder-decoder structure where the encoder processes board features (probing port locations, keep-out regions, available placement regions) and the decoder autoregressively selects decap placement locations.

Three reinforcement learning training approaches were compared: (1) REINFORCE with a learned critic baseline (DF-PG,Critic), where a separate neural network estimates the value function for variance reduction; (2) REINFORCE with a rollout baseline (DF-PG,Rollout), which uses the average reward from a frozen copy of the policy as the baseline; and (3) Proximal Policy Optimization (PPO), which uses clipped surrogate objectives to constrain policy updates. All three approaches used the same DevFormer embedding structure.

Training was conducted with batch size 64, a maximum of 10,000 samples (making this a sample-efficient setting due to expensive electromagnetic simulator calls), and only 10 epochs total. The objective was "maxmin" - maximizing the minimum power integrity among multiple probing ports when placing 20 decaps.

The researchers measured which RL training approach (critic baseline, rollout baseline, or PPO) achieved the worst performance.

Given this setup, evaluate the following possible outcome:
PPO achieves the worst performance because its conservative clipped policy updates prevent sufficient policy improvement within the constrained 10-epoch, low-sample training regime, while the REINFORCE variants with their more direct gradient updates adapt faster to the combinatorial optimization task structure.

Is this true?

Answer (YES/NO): NO